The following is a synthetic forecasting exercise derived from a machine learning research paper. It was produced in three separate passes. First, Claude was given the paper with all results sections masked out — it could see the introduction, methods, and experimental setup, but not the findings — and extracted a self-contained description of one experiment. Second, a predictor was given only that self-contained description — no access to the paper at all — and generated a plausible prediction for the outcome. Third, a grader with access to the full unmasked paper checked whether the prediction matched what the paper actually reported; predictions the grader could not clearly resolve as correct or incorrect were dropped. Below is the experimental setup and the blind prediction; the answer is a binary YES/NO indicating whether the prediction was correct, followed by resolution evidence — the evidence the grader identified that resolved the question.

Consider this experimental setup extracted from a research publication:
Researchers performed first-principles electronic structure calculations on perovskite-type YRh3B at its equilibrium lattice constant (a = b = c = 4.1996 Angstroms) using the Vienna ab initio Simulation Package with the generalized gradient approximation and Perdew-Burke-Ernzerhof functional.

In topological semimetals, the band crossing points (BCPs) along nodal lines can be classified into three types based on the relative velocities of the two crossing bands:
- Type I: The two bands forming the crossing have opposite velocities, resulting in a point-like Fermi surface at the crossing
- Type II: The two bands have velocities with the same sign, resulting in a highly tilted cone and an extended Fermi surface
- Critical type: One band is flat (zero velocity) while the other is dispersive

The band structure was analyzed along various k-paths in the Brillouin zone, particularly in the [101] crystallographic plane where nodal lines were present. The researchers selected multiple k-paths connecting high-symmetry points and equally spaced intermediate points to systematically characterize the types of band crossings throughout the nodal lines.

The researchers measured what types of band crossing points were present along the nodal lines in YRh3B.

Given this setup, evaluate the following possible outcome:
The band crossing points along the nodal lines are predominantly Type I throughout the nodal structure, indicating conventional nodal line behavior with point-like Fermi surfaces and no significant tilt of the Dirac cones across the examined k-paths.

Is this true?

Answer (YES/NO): NO